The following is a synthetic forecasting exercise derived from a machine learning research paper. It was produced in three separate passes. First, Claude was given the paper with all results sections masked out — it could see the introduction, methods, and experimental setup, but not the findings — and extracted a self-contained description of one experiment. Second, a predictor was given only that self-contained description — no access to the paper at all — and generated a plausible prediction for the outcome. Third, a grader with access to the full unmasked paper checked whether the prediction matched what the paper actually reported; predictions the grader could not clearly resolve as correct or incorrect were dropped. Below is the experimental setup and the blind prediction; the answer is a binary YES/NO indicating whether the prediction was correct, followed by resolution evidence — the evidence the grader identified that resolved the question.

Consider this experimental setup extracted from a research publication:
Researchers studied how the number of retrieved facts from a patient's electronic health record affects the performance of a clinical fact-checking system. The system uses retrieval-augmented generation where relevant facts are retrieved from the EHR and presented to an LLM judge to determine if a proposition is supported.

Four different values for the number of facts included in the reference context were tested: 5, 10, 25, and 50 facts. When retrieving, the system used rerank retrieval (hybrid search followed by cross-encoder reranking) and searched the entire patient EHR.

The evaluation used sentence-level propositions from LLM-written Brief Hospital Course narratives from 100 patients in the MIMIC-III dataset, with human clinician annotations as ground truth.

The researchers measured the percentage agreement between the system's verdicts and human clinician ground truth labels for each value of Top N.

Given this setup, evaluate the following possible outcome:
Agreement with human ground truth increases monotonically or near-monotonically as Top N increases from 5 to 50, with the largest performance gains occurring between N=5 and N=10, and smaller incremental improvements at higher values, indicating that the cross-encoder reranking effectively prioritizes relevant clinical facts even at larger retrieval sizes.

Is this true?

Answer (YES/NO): YES